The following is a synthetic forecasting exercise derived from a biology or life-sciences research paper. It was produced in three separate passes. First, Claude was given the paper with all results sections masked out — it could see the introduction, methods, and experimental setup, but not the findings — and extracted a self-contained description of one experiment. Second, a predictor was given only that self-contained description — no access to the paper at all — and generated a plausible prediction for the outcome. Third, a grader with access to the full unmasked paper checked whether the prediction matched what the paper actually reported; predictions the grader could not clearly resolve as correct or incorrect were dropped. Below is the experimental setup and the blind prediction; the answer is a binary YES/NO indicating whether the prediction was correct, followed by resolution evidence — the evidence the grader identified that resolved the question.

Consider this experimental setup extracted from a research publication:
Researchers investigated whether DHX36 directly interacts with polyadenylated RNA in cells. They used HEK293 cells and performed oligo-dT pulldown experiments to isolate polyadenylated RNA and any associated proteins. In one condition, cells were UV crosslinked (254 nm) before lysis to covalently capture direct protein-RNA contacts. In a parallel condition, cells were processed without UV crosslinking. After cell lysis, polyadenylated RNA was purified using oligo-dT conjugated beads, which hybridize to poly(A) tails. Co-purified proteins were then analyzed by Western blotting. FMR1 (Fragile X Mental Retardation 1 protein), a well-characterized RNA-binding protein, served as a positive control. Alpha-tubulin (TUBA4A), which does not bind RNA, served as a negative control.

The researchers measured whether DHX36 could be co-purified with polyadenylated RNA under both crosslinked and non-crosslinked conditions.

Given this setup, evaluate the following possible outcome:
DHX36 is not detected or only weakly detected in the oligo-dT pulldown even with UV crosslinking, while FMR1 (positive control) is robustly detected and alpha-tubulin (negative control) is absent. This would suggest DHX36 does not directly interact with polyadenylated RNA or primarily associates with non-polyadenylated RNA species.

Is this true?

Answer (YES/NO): NO